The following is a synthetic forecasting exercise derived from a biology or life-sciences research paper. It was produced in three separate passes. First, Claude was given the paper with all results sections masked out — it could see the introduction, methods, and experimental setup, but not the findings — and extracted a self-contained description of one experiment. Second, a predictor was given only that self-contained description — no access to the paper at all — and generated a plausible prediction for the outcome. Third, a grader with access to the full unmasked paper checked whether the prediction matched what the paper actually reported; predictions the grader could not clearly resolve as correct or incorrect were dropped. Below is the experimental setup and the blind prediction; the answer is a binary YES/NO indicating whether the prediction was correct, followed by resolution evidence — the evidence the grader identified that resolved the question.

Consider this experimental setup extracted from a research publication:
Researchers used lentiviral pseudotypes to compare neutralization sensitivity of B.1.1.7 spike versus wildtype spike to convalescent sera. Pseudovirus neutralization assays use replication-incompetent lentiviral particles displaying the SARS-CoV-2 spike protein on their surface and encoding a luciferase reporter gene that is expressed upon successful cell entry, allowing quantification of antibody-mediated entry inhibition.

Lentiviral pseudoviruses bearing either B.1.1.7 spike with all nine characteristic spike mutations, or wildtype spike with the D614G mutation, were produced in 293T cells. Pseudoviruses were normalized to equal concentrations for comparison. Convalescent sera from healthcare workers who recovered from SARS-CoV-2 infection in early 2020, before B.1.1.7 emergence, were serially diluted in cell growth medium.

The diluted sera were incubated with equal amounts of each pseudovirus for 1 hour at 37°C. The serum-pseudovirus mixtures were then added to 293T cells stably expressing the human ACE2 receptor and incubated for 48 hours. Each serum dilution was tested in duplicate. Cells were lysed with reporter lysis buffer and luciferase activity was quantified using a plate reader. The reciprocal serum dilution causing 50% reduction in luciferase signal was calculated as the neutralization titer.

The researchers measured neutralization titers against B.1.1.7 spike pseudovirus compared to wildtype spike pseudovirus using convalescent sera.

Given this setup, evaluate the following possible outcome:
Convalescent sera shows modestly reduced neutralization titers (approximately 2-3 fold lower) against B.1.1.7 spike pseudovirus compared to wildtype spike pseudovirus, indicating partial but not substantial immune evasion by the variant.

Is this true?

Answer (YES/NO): NO